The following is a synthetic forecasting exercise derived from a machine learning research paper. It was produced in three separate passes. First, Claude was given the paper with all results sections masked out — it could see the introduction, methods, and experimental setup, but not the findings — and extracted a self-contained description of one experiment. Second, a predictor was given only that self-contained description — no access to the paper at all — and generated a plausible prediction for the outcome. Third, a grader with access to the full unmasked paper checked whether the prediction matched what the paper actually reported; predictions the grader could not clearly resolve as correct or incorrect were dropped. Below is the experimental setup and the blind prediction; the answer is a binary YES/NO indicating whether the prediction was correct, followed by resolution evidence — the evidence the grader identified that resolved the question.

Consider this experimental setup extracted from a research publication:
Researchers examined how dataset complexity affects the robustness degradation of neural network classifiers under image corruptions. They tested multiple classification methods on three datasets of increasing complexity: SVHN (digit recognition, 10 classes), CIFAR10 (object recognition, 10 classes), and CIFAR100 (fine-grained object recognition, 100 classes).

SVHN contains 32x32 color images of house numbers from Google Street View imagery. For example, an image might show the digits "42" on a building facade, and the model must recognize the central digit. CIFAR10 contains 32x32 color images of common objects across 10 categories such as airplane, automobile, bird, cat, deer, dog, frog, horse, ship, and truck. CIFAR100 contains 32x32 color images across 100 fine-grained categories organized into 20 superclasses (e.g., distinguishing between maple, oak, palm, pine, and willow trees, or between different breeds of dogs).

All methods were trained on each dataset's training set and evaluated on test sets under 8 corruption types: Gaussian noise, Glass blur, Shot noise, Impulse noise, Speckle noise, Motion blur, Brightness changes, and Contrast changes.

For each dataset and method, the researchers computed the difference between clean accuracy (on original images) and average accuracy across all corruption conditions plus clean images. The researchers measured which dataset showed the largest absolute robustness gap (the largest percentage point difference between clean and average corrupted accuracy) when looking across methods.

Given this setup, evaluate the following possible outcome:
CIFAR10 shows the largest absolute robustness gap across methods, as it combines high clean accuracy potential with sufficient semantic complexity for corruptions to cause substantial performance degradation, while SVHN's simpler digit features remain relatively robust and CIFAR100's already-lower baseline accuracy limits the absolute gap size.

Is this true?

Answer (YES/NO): NO